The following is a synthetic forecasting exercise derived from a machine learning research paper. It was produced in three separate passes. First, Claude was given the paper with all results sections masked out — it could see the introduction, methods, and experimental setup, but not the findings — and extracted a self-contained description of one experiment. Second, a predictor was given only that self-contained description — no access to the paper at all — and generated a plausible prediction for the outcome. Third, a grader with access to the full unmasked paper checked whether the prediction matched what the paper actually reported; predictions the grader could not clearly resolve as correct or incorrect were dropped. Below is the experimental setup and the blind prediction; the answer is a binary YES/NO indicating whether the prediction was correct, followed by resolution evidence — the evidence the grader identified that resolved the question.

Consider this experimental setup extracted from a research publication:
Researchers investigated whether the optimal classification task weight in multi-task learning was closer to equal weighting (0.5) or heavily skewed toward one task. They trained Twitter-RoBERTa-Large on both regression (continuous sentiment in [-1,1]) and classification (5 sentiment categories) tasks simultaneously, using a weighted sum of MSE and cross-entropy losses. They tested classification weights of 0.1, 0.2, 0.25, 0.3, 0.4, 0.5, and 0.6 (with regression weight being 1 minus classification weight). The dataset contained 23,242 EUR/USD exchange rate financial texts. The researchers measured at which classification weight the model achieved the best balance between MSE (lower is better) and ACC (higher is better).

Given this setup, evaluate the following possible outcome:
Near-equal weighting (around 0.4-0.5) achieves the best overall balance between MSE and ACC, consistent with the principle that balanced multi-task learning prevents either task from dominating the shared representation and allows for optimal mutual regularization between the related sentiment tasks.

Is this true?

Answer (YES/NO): NO